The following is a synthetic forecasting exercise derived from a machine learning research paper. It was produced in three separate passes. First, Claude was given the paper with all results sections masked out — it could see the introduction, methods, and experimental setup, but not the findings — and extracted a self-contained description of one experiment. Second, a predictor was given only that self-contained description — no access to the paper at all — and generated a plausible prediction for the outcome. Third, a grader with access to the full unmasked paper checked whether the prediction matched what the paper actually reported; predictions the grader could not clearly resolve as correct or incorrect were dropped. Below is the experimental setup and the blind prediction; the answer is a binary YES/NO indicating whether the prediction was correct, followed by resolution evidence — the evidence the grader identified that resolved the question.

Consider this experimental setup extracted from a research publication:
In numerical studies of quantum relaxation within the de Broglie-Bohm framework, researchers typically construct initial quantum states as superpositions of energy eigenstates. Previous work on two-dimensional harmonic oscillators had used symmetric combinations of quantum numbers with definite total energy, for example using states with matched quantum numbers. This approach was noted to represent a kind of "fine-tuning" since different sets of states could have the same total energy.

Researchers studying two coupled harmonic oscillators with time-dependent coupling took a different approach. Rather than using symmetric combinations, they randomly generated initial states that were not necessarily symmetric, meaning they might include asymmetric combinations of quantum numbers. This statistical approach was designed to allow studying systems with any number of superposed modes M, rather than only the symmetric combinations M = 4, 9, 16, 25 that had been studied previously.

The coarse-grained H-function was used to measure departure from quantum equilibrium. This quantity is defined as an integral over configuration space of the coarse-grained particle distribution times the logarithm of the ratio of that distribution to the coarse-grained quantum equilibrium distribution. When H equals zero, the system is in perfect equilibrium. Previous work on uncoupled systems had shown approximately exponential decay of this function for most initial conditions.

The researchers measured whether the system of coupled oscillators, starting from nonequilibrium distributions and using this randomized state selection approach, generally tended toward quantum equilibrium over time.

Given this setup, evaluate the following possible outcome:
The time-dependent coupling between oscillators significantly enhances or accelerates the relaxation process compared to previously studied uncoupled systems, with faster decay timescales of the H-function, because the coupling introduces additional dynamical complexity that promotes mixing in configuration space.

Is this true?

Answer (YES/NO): NO